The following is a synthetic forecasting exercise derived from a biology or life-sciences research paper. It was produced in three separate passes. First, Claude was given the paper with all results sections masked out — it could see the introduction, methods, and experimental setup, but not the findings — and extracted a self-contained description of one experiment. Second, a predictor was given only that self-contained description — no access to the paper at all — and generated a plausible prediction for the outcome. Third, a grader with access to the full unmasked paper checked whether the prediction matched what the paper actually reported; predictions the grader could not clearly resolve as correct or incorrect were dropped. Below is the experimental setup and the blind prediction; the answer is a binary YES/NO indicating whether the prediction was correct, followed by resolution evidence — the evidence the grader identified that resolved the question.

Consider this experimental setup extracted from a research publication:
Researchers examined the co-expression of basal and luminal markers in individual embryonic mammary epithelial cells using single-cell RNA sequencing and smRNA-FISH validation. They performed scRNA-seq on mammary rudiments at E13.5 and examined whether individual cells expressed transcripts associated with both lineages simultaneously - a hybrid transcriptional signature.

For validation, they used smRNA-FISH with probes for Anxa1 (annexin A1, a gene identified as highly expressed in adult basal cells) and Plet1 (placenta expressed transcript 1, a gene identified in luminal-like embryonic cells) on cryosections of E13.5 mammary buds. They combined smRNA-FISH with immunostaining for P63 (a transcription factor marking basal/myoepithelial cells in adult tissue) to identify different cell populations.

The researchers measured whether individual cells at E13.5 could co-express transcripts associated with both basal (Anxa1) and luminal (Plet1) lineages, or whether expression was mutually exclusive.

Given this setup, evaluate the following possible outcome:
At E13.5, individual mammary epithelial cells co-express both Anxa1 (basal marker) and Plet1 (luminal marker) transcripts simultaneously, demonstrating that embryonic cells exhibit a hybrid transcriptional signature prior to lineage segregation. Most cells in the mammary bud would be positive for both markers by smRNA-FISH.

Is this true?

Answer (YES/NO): NO